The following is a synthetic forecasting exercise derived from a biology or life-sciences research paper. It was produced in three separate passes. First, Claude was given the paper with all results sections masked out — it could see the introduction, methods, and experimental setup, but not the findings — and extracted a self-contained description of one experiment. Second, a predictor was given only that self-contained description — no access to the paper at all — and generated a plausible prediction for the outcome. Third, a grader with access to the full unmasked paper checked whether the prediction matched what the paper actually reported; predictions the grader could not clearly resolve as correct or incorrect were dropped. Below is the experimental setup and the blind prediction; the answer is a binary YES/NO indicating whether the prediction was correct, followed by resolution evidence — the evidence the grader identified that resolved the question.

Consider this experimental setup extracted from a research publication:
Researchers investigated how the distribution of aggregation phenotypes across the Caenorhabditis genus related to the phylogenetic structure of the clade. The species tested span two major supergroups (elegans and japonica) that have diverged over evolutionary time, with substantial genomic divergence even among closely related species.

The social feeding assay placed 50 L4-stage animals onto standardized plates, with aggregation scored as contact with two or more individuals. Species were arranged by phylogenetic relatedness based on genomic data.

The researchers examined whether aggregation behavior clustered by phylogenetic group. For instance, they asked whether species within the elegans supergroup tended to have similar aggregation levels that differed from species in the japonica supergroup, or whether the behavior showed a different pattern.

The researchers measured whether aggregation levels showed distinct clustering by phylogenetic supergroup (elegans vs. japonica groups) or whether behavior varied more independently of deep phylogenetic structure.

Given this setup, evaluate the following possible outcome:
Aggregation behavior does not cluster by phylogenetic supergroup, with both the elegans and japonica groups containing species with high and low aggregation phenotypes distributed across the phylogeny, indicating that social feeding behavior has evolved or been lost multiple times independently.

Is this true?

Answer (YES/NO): YES